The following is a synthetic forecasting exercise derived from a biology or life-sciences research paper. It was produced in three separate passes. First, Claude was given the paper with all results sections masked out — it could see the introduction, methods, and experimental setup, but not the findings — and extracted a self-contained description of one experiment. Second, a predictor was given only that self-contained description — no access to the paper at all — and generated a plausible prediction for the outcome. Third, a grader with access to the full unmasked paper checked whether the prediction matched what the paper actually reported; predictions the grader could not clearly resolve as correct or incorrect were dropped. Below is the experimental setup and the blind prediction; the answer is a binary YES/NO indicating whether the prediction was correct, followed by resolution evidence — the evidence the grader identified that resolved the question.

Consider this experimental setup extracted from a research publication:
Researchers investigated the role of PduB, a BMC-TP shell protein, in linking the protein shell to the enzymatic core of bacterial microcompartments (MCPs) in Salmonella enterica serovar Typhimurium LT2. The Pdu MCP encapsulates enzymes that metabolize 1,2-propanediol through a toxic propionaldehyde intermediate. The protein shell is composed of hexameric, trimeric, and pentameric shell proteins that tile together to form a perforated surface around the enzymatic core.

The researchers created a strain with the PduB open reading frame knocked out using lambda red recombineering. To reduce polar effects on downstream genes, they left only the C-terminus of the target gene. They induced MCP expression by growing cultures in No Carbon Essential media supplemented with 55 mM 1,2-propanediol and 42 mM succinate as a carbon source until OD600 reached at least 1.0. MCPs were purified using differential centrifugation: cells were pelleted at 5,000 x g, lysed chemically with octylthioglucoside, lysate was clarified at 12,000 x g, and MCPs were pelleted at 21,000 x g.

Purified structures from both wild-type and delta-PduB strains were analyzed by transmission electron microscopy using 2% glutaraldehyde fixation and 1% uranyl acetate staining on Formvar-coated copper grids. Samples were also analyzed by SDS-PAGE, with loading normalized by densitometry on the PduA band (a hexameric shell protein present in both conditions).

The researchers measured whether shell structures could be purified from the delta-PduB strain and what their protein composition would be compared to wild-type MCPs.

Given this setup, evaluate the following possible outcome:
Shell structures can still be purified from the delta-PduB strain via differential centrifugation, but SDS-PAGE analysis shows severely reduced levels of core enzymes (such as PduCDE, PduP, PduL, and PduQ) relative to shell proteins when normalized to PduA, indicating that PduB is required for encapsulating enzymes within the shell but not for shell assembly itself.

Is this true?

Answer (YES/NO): YES